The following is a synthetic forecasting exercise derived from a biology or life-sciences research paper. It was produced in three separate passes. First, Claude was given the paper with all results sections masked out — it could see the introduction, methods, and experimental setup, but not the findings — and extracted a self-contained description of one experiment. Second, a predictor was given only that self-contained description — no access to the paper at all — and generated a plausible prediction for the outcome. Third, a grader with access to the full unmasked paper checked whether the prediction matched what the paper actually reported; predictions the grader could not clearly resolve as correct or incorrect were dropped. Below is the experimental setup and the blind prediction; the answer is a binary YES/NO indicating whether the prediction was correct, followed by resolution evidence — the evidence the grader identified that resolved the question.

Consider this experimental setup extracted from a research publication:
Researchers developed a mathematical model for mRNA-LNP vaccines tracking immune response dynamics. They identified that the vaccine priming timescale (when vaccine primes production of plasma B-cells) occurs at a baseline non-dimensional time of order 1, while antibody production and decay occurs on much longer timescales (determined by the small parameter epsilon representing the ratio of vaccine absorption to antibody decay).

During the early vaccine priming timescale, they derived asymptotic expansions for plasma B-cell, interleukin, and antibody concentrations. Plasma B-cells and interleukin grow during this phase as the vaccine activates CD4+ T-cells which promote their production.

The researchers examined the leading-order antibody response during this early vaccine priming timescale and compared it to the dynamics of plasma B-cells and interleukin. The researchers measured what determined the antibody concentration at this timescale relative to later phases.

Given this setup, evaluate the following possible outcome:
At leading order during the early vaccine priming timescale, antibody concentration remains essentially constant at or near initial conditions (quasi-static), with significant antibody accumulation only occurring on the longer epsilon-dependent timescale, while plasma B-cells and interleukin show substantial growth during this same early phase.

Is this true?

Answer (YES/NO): NO